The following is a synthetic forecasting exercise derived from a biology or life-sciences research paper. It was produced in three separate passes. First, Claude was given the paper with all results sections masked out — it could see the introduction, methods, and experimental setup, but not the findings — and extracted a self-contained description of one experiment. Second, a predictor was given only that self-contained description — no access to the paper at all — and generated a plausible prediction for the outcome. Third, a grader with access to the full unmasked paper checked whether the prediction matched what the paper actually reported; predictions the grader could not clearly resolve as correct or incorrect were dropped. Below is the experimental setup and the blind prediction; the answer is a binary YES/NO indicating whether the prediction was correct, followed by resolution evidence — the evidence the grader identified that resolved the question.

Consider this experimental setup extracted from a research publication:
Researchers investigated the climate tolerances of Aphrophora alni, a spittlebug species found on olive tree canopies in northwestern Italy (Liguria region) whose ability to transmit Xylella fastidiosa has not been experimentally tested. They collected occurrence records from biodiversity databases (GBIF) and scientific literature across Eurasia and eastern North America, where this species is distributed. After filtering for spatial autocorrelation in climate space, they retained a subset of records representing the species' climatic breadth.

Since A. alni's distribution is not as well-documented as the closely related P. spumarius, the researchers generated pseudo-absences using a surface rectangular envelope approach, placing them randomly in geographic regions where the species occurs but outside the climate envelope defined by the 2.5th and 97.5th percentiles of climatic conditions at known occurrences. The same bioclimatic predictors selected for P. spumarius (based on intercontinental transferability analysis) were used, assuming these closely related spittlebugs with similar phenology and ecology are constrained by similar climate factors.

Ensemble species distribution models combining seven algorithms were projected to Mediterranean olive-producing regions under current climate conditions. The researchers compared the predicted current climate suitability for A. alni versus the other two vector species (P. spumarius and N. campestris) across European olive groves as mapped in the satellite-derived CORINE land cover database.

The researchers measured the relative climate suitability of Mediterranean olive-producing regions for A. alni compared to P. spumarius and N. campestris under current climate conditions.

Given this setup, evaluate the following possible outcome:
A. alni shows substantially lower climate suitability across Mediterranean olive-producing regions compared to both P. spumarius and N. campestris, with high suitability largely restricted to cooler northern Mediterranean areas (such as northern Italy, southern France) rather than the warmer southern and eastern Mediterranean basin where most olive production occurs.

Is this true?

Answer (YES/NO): YES